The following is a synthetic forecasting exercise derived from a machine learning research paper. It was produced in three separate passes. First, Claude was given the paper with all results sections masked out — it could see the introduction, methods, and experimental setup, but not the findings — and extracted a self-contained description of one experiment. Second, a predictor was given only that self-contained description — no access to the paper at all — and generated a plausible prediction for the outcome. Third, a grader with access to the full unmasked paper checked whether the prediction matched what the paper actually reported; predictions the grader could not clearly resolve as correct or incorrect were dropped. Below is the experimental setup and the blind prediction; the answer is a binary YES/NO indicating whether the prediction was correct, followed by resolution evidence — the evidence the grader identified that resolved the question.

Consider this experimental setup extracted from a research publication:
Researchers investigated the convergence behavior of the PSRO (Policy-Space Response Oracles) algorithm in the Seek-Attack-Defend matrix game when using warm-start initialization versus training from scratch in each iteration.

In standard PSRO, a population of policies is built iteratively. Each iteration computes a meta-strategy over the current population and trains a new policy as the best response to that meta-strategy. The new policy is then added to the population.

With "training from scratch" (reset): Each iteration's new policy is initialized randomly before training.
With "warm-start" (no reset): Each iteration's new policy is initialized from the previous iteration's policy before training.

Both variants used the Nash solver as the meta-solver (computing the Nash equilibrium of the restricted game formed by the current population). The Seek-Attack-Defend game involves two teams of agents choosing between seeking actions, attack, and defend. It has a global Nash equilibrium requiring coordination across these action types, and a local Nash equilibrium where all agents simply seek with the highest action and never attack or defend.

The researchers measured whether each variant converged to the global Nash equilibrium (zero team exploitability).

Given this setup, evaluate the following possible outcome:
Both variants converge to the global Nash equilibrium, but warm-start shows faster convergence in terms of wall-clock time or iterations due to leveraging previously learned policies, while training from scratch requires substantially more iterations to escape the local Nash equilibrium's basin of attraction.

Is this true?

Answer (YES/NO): NO